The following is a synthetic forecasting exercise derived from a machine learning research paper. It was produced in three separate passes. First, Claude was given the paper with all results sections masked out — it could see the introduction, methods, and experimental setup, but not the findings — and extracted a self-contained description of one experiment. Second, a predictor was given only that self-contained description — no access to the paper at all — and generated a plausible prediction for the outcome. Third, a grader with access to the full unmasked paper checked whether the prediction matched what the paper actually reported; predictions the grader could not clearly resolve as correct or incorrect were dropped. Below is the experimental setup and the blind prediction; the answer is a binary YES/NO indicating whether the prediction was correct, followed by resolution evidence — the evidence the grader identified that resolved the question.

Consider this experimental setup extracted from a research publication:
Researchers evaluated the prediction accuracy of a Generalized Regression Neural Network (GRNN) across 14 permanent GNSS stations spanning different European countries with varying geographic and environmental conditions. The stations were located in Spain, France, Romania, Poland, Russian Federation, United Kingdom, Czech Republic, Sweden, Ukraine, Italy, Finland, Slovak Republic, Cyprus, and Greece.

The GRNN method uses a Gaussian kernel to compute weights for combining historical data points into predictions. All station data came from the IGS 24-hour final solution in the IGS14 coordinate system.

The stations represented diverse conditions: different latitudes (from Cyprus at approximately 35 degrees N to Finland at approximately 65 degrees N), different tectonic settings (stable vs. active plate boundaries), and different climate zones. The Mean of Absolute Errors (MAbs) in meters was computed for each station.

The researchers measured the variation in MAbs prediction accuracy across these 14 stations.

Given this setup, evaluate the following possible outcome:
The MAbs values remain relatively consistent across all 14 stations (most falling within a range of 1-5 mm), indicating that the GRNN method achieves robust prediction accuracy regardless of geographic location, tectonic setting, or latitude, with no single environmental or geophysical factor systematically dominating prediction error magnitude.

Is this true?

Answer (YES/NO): NO